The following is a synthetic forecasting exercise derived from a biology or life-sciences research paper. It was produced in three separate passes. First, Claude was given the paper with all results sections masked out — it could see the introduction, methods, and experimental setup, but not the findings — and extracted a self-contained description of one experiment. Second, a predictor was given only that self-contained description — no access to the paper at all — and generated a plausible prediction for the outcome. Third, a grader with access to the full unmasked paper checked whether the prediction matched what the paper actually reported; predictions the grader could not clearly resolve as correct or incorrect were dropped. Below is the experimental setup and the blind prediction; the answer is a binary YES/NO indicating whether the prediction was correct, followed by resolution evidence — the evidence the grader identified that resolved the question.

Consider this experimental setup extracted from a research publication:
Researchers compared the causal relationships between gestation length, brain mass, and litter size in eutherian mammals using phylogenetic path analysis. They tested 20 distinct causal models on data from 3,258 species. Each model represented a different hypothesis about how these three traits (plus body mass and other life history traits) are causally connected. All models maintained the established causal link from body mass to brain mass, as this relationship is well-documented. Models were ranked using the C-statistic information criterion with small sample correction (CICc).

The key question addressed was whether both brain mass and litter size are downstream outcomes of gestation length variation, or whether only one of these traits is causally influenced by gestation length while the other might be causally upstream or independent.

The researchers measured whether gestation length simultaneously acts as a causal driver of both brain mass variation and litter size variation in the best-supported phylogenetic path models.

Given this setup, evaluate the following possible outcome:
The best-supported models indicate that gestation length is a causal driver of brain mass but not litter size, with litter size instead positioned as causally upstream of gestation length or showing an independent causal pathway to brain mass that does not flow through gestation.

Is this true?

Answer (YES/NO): NO